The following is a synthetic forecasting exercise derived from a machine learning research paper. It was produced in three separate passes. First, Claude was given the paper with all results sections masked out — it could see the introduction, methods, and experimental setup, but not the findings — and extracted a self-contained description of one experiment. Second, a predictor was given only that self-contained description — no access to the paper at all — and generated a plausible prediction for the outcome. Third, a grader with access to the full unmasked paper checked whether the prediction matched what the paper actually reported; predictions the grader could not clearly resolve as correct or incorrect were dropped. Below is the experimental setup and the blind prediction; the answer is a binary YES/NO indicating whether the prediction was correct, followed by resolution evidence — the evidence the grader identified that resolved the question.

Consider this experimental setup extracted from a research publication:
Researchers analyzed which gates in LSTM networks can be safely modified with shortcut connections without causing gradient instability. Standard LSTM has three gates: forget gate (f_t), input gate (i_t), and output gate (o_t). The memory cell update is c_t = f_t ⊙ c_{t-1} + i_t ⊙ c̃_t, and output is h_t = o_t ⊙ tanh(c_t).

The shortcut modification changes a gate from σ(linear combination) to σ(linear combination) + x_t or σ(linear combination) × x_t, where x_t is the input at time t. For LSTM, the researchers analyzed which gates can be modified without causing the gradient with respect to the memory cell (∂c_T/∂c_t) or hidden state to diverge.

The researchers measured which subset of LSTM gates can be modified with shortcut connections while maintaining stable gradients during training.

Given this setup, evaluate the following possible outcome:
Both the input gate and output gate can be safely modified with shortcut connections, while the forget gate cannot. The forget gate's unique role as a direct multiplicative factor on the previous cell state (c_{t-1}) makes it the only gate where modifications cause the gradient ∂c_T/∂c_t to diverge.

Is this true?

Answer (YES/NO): YES